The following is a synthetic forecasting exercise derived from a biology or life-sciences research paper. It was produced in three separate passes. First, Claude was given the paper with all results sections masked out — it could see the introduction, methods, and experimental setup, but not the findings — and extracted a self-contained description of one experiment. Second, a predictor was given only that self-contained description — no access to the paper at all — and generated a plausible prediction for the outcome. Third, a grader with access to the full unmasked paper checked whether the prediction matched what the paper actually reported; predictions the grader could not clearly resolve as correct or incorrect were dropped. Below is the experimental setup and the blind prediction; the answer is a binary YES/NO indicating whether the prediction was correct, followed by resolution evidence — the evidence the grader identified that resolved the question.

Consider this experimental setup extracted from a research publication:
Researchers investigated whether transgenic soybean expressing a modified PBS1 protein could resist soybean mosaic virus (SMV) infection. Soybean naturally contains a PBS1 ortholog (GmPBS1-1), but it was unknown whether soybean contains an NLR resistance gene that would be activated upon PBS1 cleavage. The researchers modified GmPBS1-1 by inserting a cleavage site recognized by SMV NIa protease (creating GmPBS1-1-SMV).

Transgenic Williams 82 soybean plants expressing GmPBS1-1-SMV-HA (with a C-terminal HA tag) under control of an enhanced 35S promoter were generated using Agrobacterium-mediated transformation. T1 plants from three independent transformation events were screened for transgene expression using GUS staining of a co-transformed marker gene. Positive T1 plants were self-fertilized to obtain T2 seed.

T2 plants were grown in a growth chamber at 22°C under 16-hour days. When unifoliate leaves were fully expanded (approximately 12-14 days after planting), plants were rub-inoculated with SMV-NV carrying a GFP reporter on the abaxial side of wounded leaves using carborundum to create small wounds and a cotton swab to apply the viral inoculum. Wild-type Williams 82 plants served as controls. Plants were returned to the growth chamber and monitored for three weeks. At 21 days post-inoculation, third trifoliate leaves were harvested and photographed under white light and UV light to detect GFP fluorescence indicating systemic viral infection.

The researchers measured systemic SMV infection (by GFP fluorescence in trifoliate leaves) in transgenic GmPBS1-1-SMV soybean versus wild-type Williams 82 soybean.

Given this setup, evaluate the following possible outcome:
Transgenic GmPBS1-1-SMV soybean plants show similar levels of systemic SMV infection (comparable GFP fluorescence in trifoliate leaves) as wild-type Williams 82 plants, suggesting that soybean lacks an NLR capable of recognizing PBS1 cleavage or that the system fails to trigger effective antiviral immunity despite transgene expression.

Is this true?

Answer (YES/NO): NO